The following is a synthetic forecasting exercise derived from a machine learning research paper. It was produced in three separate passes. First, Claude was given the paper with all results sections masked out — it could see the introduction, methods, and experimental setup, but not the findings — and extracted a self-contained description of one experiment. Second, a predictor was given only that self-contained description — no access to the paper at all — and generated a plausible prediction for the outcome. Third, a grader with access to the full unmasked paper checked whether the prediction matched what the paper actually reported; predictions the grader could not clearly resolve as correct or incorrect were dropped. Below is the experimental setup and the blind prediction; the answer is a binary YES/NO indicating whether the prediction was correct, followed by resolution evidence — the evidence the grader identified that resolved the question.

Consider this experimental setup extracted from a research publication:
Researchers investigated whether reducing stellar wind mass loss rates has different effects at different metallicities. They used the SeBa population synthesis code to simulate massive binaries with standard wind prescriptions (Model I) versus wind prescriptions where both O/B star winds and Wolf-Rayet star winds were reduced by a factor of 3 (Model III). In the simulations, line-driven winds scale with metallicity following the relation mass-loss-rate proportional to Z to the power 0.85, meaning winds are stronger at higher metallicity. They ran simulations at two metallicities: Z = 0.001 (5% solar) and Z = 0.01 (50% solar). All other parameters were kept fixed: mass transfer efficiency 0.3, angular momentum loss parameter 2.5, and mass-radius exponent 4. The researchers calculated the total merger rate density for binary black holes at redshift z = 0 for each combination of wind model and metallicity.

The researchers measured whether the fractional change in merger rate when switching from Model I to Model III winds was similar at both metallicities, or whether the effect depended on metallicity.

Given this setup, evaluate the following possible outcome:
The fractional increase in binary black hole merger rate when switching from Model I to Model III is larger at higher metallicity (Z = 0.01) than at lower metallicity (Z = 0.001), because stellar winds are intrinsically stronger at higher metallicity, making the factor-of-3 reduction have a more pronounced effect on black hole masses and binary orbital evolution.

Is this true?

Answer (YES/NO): YES